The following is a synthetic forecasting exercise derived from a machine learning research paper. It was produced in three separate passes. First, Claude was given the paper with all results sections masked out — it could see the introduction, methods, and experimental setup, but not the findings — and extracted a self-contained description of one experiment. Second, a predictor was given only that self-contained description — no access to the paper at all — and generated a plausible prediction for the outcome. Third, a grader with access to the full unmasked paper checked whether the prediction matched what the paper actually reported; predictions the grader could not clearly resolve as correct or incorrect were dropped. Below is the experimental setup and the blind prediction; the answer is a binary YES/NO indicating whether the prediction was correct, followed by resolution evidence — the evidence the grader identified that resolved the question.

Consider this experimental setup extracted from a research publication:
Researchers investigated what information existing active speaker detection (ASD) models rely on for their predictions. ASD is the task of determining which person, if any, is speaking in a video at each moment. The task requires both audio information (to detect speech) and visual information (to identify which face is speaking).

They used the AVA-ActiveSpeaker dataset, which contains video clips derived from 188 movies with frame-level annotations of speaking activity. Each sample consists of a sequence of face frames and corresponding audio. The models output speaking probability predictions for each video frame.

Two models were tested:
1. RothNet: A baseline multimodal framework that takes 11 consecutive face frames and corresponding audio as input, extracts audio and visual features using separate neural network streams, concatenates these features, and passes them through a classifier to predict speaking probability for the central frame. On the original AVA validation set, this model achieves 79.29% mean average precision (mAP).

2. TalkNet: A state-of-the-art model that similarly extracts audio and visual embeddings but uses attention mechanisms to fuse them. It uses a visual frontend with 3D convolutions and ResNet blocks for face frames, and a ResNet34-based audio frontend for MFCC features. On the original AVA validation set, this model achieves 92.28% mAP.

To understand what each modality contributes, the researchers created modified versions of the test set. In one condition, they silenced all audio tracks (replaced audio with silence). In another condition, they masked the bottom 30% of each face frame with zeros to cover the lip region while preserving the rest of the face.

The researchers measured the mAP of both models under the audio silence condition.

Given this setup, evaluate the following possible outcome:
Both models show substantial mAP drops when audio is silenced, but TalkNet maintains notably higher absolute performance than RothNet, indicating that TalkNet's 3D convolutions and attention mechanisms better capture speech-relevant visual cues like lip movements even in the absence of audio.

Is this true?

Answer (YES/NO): NO